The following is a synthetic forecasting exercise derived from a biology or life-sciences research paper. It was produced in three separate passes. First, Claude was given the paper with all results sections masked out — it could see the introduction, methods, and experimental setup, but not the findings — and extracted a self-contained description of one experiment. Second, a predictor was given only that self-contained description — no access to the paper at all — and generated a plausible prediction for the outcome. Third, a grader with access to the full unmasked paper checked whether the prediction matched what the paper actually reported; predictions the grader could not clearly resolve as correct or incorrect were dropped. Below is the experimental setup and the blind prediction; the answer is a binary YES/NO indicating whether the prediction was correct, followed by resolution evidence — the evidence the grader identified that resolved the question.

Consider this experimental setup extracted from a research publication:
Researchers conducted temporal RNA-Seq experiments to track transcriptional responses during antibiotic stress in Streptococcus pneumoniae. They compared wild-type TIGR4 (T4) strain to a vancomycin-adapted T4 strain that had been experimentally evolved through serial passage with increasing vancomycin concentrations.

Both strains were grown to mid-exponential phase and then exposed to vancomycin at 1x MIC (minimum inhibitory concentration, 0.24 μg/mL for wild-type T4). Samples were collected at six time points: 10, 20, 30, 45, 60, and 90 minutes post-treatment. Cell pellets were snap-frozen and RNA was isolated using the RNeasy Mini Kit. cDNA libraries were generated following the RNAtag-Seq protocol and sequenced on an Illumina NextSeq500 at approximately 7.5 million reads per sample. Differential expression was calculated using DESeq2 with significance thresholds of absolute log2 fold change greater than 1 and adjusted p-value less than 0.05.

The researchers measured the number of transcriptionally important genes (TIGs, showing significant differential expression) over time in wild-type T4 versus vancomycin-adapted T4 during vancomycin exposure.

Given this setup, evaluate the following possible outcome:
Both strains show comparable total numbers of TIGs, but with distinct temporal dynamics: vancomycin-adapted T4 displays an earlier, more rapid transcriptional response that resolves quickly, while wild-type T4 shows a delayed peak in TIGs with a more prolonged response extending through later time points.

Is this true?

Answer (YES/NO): NO